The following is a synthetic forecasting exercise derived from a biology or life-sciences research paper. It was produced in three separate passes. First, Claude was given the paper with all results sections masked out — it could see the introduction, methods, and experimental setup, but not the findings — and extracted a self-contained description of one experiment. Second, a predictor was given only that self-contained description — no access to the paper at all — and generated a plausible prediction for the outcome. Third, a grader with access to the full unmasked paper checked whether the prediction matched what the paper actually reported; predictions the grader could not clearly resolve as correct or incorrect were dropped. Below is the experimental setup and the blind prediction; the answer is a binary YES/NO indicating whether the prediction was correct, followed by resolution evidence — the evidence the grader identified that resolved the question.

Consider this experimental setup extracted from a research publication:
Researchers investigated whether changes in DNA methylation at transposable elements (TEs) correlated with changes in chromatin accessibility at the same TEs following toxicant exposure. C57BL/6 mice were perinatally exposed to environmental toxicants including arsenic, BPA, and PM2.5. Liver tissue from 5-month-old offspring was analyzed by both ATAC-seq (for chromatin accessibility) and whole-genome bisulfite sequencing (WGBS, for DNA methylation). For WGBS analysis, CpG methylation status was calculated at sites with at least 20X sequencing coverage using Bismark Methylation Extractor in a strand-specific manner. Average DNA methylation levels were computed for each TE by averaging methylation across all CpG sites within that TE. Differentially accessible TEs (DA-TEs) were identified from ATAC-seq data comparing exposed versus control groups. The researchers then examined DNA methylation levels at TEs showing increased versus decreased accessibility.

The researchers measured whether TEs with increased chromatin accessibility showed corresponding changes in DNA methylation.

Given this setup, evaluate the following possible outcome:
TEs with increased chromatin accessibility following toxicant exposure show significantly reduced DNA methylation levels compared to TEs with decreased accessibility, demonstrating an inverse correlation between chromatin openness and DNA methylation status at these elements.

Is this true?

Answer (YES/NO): YES